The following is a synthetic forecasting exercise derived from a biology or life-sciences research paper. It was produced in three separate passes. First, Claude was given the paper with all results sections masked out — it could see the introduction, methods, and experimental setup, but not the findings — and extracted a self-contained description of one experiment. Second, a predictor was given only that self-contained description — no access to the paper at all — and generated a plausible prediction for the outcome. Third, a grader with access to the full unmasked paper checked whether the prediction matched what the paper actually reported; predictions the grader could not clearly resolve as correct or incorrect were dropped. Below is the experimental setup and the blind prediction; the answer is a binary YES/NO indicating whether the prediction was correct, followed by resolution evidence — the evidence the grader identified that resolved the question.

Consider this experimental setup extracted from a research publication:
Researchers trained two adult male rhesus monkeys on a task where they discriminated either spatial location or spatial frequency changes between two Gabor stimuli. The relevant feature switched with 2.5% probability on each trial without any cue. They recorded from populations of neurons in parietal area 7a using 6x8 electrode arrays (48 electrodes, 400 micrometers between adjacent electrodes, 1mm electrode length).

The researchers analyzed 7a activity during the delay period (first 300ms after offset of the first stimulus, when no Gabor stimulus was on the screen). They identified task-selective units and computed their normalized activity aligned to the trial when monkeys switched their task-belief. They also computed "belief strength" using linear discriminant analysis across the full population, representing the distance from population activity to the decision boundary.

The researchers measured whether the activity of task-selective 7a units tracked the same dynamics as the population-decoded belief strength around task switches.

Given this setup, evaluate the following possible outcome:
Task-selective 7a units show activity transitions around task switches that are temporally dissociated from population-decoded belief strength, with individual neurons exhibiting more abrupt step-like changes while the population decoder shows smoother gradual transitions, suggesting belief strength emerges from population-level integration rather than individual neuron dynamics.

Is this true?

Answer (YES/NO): NO